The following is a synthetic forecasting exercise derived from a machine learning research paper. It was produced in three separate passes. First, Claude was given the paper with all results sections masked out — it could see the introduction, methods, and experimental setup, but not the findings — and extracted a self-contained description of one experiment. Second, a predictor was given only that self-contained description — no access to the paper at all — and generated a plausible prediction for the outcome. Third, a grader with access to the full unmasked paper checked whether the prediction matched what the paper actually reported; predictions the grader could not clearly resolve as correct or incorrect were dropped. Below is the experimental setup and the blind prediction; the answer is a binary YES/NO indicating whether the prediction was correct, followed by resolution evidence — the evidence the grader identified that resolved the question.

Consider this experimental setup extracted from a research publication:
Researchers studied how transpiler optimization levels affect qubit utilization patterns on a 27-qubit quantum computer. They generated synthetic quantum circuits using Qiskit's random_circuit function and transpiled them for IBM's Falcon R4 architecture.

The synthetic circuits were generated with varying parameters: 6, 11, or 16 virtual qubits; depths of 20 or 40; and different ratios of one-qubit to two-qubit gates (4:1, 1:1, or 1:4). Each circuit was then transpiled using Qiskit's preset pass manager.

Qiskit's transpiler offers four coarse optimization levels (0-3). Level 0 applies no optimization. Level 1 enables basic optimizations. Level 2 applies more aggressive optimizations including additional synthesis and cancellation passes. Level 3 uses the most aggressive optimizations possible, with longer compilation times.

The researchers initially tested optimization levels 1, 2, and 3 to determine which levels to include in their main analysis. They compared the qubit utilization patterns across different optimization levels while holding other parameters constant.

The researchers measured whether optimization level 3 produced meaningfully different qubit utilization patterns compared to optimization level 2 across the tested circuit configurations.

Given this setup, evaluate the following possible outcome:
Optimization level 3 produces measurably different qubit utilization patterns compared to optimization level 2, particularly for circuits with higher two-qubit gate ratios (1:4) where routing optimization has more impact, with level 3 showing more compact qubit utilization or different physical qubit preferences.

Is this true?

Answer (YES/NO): NO